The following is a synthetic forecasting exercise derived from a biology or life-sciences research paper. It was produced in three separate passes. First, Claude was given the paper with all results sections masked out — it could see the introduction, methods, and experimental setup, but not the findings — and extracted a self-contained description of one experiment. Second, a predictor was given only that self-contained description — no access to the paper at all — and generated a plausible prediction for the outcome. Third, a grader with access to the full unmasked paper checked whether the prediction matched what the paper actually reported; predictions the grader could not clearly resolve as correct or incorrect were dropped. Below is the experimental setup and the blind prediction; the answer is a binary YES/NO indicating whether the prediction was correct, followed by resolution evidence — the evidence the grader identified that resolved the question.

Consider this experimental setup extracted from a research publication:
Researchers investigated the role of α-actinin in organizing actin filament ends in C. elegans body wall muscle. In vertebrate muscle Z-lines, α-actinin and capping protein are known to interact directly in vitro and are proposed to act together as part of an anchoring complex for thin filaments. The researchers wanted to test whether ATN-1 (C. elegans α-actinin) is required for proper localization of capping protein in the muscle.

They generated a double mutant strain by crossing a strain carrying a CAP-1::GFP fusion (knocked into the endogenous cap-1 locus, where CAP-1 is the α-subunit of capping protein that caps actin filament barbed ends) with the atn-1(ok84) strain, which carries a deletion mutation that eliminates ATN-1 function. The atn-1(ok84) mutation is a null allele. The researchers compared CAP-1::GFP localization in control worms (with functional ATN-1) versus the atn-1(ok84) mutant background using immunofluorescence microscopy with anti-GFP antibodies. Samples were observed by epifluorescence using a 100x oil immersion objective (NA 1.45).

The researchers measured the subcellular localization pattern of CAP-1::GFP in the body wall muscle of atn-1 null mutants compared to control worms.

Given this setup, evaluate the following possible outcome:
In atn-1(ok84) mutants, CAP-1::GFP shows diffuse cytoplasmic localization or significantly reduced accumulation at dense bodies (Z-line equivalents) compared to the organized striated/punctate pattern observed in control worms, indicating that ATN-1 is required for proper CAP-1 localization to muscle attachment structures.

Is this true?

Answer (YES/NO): NO